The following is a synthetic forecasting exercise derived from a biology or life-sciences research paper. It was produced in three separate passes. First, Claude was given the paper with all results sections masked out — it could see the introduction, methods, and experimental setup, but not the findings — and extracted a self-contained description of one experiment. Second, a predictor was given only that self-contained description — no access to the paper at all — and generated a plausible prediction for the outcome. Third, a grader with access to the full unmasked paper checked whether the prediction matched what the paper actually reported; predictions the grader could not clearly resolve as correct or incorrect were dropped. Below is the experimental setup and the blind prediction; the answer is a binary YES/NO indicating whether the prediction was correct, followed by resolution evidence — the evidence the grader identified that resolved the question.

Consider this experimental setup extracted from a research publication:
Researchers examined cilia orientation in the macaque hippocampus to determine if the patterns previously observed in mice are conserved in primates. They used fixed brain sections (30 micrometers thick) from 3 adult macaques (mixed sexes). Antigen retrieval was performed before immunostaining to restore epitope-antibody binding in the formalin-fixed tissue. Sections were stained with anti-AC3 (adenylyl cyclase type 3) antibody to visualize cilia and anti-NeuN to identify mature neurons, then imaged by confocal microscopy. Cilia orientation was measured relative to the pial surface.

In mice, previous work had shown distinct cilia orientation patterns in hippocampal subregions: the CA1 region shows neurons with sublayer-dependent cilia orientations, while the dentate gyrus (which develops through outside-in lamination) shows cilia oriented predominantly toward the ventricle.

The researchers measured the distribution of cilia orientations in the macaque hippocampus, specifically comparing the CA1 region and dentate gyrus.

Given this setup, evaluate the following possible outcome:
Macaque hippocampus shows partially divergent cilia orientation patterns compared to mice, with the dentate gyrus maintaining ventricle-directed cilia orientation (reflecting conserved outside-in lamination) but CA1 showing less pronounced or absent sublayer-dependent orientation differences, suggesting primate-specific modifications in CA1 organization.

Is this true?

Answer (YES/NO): NO